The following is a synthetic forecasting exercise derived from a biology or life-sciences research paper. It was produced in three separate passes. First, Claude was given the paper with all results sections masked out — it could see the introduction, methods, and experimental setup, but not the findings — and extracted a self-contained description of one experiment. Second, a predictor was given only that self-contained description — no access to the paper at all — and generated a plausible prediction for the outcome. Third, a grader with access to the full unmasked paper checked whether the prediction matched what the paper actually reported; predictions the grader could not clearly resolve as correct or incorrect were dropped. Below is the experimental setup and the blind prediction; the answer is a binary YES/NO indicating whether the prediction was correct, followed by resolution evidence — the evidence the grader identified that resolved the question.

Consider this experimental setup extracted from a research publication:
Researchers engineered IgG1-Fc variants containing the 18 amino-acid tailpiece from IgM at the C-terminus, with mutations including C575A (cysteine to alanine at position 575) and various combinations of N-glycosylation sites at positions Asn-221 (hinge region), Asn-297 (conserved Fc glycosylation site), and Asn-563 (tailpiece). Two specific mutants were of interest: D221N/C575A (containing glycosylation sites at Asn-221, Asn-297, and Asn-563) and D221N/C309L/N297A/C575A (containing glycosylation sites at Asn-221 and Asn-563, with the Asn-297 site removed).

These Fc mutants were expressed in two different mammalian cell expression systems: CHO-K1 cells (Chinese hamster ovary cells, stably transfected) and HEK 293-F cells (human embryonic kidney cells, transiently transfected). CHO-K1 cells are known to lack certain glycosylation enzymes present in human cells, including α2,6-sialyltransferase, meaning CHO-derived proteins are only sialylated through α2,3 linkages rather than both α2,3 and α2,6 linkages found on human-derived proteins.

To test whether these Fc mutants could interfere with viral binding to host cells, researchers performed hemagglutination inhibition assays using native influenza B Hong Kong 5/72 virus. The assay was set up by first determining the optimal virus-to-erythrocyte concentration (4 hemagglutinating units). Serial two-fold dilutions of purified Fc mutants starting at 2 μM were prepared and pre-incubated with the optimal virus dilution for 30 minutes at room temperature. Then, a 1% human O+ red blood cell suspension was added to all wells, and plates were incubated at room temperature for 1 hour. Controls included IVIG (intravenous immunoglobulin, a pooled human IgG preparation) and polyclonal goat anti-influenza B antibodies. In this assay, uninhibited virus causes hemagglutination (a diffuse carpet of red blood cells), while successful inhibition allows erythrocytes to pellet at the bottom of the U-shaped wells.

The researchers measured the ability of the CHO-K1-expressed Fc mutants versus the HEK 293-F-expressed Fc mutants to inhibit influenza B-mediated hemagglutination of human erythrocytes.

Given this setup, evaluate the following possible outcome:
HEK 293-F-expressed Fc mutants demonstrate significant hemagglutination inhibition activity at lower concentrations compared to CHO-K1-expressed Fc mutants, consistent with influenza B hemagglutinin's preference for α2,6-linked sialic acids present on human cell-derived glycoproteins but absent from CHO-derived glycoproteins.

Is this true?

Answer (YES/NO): NO